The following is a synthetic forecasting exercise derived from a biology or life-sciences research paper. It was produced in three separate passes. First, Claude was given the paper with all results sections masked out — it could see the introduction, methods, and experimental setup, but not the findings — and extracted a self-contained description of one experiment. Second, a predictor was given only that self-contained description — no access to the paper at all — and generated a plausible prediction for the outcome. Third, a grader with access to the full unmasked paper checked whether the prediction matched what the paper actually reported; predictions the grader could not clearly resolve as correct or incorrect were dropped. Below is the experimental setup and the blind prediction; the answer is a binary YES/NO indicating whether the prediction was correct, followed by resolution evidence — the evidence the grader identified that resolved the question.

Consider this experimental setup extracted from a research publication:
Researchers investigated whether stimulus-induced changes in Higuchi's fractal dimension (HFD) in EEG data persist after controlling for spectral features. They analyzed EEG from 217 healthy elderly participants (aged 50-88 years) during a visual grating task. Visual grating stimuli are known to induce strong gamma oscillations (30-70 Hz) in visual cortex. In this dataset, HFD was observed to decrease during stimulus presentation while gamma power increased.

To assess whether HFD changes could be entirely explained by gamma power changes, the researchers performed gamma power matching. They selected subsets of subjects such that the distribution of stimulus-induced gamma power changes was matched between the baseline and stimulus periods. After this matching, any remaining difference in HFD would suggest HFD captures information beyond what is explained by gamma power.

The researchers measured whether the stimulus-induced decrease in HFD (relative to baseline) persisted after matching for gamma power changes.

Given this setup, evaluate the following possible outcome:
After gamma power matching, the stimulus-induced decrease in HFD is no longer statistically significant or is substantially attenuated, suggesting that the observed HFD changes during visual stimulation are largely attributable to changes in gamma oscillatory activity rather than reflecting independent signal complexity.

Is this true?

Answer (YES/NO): NO